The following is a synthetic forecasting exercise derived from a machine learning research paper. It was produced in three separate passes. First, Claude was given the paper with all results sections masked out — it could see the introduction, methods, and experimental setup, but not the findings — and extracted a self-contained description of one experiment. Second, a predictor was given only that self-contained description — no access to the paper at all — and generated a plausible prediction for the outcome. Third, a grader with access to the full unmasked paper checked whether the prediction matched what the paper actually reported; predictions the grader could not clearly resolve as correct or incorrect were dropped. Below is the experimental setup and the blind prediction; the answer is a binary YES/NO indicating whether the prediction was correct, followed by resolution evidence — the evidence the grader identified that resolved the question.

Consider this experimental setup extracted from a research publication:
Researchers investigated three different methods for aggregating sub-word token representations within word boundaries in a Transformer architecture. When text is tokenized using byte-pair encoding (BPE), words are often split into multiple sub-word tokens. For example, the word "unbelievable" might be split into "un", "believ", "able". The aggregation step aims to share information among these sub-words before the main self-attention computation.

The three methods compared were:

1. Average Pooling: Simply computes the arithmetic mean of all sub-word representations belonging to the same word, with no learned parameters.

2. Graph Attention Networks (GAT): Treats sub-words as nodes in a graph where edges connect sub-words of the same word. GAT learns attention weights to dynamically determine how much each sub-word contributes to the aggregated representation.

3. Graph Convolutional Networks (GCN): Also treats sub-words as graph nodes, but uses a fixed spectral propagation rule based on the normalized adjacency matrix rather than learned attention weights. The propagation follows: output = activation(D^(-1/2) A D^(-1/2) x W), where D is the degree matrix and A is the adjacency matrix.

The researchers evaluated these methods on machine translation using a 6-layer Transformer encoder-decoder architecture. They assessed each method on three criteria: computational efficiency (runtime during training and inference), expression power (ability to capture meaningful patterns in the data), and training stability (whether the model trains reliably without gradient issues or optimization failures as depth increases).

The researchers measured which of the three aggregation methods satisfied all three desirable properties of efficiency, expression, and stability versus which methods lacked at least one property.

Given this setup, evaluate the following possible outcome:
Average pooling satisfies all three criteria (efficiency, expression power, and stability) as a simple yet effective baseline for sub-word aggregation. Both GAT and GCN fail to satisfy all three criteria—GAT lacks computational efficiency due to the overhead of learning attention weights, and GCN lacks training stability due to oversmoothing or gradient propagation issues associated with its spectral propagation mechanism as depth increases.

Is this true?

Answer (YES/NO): NO